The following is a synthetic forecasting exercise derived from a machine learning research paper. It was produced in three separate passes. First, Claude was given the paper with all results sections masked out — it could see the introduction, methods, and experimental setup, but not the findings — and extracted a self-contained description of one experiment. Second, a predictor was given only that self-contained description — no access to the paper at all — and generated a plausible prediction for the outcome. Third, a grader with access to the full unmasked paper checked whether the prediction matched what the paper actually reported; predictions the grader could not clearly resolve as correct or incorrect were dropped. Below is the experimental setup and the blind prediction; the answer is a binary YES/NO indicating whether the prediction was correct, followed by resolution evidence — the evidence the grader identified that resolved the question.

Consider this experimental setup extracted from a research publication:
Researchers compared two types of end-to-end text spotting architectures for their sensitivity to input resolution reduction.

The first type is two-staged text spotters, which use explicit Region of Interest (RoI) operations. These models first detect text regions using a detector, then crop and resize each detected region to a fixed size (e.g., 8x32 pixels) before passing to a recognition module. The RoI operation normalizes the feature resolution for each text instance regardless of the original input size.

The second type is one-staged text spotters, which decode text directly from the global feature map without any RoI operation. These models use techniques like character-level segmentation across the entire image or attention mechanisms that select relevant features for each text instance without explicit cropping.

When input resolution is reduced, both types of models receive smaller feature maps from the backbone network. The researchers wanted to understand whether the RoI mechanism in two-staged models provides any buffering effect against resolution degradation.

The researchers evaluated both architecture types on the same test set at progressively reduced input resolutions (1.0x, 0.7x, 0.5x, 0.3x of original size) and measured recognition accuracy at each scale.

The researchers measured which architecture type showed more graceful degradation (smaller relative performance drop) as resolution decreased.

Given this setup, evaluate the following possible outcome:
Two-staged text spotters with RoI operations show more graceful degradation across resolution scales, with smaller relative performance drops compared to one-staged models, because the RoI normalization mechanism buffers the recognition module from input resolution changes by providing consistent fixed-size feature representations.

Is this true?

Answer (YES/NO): YES